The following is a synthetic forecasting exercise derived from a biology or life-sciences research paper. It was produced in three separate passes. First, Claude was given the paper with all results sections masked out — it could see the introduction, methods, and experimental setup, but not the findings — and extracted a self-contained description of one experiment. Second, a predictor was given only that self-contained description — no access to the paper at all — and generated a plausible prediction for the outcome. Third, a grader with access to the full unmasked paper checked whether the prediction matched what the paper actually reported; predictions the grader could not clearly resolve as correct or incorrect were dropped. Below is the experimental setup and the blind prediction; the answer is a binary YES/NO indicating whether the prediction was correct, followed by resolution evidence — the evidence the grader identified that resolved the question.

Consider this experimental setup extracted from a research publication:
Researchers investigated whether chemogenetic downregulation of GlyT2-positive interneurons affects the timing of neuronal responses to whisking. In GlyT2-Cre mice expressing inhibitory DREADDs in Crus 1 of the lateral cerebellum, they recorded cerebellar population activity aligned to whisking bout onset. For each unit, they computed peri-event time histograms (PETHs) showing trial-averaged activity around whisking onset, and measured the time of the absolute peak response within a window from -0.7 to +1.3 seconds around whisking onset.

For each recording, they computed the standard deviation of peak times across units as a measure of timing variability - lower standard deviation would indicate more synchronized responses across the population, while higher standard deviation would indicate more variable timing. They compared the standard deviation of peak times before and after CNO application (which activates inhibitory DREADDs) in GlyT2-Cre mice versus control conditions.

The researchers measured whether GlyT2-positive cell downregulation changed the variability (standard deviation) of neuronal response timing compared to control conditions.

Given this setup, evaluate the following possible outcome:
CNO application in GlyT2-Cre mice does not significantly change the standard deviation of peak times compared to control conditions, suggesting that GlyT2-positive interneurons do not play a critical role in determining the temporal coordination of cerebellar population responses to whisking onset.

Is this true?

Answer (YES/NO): NO